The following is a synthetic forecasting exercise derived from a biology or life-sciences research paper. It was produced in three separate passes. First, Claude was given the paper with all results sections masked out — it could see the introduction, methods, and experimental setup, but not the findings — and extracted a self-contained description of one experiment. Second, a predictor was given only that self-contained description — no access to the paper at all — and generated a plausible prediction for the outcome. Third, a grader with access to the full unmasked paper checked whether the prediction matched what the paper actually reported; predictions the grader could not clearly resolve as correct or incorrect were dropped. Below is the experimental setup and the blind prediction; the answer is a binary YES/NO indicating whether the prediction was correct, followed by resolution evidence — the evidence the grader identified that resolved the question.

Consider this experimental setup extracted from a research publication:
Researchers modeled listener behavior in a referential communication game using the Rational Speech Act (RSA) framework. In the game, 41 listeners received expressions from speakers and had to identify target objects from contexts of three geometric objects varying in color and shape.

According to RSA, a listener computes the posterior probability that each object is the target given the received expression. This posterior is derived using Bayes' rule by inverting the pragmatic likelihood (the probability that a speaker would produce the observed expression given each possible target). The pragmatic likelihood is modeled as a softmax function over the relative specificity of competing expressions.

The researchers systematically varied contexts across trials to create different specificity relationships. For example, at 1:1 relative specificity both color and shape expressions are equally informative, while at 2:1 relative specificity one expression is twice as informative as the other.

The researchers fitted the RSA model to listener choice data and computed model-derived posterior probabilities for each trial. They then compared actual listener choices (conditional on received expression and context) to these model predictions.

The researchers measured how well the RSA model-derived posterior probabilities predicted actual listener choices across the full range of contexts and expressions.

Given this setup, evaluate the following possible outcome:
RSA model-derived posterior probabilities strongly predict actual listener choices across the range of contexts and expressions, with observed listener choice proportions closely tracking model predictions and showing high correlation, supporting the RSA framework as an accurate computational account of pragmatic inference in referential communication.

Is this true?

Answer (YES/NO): YES